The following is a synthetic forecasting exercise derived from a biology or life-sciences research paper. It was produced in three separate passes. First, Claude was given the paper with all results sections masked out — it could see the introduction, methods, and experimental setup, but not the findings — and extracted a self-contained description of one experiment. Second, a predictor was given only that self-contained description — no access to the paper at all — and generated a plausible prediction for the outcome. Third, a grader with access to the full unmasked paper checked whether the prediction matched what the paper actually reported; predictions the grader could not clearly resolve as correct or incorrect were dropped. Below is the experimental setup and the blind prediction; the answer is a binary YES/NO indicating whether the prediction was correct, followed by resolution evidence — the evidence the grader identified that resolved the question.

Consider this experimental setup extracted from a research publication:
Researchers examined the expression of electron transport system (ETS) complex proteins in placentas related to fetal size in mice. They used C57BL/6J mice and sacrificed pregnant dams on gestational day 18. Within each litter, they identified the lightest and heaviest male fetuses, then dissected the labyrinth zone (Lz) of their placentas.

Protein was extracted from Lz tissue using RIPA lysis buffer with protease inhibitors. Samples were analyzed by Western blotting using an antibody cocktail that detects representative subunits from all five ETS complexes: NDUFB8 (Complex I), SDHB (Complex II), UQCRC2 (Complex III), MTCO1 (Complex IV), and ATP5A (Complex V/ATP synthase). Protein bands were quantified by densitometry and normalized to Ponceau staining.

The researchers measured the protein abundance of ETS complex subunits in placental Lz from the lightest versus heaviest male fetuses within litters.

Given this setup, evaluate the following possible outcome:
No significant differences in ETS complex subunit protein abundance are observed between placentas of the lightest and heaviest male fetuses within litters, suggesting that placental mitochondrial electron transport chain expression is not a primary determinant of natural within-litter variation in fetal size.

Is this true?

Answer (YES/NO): NO